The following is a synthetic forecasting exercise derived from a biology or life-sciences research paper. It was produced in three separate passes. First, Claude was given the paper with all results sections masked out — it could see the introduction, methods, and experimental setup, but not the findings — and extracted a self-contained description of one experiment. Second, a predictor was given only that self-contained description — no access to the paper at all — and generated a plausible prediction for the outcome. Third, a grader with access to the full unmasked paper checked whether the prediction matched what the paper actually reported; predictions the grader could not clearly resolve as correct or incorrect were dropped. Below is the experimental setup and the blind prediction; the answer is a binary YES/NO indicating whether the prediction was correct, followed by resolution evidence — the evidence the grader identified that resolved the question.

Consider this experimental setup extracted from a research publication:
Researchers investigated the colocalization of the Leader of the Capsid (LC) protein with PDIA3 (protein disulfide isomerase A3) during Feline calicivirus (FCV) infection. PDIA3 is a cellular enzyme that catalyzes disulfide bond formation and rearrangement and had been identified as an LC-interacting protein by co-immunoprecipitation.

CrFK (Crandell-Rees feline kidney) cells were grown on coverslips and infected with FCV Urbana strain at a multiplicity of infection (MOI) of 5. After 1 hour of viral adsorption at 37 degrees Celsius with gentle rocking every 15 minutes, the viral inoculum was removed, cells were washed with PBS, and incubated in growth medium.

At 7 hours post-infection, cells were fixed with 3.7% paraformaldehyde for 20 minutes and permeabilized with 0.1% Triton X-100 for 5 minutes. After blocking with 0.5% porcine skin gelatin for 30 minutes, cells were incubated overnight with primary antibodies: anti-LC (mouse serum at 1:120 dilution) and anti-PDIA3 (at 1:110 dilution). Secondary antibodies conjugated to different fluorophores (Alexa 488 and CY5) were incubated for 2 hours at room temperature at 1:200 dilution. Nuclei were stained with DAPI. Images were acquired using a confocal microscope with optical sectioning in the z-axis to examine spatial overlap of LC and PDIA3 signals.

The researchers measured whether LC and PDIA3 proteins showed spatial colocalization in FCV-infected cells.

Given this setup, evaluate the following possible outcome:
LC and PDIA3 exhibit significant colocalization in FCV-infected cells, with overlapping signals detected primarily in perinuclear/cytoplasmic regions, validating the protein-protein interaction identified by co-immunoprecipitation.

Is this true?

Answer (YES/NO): NO